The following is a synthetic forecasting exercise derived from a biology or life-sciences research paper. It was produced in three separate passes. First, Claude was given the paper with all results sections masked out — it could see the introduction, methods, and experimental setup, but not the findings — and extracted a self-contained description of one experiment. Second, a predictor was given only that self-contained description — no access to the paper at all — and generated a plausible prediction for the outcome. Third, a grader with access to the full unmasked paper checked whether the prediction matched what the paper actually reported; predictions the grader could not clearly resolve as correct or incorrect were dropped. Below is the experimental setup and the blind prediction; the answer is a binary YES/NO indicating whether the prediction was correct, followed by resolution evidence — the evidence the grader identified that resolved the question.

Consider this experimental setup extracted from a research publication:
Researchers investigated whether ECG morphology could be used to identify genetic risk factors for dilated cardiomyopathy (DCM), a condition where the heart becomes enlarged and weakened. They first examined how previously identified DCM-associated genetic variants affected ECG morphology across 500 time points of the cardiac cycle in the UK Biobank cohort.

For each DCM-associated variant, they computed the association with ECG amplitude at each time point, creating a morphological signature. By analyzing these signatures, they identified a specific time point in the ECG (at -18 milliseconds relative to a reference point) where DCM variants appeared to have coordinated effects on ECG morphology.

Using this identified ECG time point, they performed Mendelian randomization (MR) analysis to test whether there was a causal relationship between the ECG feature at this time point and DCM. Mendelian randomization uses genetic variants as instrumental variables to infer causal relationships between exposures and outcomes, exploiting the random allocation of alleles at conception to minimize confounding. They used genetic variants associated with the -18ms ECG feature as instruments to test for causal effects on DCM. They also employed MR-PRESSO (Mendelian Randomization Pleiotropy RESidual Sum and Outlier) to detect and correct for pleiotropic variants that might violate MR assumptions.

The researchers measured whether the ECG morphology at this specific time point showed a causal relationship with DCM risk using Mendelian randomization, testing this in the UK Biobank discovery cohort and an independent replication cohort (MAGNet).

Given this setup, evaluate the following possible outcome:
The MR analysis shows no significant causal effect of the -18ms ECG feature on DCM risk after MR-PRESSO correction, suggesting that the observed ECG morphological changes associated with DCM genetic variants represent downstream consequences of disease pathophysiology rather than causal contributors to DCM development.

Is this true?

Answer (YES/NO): NO